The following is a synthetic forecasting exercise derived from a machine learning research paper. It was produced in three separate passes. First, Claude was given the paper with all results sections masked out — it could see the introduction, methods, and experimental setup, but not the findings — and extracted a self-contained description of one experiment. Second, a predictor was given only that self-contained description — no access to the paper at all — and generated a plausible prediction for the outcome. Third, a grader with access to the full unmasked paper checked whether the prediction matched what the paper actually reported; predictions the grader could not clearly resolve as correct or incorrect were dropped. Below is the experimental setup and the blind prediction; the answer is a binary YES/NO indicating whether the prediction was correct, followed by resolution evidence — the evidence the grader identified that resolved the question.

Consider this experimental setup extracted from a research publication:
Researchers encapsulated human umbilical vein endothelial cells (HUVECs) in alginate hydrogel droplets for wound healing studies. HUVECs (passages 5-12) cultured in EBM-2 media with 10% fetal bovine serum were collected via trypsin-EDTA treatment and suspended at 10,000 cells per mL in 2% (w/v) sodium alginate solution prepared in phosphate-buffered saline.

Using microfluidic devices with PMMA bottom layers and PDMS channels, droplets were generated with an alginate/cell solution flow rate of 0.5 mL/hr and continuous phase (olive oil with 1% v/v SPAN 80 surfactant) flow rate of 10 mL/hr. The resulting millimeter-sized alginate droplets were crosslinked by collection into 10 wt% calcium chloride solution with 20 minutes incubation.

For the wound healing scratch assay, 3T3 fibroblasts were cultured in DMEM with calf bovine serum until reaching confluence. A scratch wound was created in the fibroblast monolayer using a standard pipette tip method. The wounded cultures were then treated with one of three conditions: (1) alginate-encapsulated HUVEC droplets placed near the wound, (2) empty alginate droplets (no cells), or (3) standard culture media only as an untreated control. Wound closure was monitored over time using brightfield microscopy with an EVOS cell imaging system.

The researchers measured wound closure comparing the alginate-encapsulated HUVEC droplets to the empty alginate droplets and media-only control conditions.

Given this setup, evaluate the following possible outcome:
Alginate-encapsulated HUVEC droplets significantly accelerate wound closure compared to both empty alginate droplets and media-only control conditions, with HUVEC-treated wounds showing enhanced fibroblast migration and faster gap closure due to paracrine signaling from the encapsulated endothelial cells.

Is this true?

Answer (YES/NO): YES